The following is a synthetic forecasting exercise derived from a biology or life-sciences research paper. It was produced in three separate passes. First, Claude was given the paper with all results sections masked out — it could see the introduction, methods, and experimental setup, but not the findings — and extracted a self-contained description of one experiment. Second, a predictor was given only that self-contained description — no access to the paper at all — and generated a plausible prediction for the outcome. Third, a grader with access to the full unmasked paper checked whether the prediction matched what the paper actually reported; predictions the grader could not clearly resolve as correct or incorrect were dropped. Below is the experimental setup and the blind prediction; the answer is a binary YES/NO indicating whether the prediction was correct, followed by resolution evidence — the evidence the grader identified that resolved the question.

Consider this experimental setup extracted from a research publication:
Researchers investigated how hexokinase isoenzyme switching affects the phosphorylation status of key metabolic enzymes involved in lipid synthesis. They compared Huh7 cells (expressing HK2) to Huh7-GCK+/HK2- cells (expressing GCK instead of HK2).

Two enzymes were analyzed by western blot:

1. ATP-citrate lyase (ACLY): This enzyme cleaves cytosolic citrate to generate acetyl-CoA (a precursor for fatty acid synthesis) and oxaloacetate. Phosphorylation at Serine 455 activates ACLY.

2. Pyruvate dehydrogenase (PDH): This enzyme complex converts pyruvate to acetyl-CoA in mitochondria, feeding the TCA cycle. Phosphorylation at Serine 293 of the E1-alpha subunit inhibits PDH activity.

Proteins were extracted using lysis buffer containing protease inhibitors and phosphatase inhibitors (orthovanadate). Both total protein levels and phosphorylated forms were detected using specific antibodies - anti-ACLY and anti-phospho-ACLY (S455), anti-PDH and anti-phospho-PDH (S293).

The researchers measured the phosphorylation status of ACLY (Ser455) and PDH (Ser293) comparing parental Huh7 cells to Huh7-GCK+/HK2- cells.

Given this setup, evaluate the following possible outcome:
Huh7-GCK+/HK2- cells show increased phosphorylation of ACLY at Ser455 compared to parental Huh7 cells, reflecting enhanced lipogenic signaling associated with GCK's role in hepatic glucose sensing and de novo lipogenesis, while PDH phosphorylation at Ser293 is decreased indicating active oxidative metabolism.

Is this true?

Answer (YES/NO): NO